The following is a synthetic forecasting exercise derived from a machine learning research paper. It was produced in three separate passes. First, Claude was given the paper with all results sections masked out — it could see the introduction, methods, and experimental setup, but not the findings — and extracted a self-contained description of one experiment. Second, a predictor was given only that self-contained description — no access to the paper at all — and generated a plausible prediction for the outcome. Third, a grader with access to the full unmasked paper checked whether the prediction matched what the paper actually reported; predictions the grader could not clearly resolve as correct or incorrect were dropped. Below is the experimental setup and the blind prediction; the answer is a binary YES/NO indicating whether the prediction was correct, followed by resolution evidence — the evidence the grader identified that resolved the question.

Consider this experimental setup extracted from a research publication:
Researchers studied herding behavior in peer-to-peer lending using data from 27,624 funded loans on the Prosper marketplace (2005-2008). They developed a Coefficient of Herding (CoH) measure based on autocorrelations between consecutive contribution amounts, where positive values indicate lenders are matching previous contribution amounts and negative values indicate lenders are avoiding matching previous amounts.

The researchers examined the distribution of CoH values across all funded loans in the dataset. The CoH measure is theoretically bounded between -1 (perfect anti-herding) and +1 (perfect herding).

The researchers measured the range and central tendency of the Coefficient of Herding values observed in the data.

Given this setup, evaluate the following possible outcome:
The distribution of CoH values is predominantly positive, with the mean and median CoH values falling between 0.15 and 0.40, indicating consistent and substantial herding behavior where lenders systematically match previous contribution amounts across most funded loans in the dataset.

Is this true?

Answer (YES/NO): NO